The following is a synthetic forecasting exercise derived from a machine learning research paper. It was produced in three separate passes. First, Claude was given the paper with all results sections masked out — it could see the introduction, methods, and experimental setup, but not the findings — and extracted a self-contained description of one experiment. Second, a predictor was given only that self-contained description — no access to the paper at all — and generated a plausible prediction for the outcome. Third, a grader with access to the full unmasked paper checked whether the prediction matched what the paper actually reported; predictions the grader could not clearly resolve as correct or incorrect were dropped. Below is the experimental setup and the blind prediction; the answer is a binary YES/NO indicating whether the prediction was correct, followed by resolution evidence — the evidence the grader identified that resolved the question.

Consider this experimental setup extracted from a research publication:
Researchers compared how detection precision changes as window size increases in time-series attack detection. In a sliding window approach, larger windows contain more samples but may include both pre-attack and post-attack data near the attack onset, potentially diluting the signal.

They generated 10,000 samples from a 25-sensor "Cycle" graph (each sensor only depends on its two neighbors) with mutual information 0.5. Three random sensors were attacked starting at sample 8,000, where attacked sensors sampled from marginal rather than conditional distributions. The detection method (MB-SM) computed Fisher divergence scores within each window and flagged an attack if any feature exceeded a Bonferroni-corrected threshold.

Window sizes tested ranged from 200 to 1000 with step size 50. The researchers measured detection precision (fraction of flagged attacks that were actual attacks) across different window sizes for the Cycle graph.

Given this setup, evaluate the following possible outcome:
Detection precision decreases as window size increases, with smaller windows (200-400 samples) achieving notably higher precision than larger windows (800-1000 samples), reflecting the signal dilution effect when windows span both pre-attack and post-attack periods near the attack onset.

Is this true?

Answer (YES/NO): YES